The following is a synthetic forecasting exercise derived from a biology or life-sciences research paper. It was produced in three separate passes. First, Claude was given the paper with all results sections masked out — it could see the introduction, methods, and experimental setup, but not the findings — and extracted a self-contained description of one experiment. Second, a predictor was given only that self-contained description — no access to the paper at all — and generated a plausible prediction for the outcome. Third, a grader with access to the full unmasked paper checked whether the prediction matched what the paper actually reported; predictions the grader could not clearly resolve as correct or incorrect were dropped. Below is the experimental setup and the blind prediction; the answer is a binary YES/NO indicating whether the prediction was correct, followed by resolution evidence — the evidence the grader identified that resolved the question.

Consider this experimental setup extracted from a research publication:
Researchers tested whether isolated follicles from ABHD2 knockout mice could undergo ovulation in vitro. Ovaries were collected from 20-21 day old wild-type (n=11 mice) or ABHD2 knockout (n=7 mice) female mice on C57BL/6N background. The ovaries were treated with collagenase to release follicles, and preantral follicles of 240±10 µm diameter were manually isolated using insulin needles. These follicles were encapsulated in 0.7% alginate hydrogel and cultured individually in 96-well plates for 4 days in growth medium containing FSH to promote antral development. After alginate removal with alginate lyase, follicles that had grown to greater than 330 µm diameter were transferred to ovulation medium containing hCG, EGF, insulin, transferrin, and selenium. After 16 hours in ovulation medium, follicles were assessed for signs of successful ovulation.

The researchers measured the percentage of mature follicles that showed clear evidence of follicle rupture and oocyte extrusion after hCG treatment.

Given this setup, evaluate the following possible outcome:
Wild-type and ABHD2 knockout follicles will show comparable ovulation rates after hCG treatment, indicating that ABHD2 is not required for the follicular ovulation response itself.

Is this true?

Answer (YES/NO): YES